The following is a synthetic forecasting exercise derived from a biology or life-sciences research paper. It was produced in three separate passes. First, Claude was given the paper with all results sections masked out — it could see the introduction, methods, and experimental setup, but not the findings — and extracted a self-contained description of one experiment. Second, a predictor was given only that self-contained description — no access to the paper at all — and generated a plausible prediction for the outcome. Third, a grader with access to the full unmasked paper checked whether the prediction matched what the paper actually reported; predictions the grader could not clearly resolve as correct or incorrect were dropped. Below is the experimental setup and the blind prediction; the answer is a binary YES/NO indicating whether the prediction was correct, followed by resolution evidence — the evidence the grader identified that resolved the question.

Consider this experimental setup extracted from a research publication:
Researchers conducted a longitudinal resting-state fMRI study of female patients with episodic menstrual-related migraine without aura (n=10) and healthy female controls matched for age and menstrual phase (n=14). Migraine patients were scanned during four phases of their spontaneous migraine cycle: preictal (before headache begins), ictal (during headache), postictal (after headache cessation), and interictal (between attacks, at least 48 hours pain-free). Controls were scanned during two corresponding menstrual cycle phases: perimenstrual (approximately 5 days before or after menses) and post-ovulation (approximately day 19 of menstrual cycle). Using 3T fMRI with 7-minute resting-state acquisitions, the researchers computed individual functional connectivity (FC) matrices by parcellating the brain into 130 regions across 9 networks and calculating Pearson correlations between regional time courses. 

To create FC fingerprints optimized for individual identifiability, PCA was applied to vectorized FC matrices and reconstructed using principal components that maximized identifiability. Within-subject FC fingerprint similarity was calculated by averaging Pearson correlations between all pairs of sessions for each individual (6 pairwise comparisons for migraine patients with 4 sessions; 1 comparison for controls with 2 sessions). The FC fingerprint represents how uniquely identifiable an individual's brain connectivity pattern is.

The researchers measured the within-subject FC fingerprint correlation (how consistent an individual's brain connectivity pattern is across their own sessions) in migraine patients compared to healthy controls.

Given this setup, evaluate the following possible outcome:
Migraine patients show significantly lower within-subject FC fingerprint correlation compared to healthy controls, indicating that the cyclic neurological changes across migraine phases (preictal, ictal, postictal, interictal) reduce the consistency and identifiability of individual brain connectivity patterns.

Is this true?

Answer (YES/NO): NO